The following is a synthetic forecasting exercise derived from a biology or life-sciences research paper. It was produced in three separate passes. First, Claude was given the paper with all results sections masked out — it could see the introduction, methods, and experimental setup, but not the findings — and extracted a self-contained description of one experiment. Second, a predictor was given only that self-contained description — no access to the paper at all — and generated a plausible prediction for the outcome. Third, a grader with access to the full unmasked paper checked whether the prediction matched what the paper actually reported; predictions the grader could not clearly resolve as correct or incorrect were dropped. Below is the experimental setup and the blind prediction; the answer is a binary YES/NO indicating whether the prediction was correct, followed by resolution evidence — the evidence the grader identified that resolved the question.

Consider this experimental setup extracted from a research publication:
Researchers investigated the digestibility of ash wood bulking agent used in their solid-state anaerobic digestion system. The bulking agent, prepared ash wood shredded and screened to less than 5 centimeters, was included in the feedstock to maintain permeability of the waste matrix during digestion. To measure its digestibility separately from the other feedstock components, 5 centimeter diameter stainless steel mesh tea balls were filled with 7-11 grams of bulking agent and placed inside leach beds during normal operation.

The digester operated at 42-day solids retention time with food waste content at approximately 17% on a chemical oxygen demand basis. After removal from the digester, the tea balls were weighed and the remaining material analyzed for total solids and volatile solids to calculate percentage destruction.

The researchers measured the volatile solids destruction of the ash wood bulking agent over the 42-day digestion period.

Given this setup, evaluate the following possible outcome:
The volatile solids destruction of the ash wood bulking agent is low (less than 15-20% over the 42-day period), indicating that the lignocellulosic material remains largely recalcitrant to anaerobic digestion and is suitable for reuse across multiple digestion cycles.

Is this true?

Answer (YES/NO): YES